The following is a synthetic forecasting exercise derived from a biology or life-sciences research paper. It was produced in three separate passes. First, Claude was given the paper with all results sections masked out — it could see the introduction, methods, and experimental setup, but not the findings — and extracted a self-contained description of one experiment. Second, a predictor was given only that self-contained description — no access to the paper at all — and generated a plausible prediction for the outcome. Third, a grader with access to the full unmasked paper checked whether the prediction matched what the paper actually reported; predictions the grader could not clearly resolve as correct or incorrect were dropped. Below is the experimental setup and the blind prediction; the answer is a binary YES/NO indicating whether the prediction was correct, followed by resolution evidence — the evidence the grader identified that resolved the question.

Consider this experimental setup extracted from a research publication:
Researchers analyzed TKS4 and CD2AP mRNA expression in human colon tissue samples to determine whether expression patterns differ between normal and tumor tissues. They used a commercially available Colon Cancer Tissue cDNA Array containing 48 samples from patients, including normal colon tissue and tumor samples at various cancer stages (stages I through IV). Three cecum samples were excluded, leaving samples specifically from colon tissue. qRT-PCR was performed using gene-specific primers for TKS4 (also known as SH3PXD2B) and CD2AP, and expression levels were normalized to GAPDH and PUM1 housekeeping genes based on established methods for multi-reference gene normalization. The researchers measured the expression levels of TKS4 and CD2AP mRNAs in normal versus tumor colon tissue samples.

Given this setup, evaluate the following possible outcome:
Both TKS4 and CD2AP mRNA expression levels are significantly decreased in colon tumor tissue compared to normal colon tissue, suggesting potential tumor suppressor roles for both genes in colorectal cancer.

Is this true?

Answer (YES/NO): NO